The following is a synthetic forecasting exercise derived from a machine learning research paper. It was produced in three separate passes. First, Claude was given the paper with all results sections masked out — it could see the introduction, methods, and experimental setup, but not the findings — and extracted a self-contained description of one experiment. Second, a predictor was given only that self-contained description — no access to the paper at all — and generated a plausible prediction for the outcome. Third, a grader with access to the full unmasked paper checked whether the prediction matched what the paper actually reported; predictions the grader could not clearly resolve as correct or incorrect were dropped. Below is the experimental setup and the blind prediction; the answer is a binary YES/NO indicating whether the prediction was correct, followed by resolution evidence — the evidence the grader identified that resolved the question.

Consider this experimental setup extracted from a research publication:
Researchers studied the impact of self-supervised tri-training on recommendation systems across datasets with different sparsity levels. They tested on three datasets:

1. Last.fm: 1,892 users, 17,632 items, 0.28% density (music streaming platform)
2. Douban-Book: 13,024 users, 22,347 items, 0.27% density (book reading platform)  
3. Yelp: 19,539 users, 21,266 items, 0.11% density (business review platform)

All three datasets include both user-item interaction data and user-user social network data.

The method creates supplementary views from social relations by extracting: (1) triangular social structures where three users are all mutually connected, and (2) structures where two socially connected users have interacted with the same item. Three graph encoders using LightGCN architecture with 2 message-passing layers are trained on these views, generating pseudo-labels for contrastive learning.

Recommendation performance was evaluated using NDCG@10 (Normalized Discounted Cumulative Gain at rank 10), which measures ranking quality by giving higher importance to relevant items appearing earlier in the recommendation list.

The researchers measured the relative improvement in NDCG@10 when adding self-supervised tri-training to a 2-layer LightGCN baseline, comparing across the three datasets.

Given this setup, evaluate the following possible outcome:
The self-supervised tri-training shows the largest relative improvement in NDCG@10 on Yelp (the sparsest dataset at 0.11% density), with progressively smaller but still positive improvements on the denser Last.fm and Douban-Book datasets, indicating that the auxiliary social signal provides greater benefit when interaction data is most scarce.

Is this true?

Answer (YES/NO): NO